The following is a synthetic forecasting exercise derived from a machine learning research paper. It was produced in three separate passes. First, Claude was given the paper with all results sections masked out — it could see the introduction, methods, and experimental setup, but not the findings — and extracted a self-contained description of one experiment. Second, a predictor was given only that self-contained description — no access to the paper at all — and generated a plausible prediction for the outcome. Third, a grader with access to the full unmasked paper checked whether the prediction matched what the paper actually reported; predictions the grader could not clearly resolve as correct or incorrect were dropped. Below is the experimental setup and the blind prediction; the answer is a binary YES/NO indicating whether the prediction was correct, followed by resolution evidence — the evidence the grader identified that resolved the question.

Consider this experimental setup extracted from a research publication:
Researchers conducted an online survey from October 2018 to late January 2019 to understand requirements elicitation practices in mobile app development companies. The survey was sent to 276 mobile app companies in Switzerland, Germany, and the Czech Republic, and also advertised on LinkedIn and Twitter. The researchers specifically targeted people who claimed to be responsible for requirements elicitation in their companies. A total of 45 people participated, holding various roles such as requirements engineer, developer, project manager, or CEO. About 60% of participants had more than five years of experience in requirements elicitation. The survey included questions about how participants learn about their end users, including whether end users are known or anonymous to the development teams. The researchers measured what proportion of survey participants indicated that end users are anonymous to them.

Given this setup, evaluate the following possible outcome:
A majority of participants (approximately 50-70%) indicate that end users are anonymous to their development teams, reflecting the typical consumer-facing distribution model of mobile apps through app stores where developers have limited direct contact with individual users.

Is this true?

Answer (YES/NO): NO